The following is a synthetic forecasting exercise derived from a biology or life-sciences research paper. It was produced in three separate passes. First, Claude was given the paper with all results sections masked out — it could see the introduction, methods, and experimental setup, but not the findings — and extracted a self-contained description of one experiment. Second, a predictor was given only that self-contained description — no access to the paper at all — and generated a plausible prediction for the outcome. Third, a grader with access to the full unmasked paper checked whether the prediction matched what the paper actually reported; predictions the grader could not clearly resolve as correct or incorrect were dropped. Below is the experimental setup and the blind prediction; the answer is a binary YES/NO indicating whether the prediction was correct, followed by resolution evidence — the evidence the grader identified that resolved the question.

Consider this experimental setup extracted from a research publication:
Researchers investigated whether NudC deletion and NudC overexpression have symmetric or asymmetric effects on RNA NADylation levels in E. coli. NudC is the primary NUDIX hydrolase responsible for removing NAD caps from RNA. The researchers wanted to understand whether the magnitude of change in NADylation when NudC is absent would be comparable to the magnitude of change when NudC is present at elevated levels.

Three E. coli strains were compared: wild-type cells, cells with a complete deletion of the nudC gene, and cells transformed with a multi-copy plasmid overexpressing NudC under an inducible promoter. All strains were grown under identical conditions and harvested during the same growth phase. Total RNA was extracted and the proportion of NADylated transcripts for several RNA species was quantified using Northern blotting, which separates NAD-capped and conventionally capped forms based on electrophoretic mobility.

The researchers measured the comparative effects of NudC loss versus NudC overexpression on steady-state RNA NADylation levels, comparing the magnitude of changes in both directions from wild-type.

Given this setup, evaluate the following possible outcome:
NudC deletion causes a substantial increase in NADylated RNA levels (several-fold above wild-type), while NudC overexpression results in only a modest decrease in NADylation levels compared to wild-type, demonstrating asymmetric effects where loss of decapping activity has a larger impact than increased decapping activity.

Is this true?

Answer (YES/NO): NO